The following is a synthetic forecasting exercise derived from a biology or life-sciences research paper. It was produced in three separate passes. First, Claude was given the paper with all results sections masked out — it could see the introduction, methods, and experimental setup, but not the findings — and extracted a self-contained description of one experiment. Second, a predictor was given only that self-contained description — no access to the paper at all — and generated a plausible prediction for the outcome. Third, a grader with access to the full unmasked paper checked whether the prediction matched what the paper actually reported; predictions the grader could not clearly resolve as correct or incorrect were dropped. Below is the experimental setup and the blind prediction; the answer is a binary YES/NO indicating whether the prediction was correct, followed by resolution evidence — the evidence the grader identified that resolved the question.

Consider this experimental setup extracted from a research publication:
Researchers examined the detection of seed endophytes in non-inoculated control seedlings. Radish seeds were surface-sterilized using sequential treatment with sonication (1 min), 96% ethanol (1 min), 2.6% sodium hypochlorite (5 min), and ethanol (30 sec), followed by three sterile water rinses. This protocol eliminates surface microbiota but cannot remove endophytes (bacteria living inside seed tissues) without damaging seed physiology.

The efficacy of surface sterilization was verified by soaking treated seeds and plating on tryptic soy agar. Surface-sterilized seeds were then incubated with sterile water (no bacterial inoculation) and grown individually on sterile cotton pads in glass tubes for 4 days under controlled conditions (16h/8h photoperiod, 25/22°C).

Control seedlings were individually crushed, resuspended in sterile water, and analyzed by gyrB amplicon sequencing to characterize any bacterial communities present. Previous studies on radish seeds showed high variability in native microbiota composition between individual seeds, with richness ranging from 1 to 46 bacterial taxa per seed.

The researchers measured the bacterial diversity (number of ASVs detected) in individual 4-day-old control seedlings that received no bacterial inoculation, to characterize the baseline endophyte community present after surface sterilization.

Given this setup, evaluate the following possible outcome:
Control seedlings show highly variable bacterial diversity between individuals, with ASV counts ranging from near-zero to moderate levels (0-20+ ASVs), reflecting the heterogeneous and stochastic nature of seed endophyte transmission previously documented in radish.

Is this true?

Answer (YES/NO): NO